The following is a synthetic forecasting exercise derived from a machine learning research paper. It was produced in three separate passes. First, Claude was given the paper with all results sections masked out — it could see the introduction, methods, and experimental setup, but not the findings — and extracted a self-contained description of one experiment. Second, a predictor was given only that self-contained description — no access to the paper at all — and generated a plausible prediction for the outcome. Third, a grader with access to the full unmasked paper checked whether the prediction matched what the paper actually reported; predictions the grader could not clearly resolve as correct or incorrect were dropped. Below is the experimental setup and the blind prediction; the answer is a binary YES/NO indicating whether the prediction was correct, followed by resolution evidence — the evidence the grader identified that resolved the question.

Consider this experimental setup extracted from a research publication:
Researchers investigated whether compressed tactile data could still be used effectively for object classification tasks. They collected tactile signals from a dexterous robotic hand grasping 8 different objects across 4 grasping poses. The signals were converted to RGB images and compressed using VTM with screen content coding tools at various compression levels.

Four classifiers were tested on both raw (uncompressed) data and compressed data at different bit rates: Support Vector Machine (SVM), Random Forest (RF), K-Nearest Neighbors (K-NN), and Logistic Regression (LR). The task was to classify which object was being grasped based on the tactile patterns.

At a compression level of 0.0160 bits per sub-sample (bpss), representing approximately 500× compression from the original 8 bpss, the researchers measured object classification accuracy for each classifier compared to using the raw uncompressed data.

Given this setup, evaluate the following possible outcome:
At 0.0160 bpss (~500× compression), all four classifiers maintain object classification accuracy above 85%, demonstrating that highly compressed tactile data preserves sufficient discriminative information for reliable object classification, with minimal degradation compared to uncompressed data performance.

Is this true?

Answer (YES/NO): NO